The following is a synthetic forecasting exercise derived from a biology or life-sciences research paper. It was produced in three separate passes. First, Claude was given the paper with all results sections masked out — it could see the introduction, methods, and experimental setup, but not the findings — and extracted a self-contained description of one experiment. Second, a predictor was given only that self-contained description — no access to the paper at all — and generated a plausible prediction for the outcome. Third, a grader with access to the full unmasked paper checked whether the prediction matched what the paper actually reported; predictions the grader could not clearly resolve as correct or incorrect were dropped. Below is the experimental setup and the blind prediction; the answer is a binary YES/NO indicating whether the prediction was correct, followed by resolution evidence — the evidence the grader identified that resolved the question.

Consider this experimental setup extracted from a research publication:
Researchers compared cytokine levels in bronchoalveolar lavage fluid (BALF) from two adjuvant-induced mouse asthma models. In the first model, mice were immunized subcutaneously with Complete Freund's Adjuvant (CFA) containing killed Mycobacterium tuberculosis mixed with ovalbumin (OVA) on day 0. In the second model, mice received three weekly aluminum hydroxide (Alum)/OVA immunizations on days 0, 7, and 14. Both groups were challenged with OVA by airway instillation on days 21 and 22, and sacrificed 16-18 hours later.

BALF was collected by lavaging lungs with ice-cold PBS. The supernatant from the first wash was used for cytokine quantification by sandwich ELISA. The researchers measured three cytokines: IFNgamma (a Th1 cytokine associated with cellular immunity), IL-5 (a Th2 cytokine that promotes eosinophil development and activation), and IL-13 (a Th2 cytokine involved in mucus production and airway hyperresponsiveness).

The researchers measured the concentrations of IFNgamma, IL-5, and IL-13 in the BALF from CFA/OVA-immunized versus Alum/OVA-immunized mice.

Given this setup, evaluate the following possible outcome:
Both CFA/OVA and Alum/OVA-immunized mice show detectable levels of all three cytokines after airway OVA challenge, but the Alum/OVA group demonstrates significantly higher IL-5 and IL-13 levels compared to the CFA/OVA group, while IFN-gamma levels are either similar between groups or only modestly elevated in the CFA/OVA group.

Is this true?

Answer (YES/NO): NO